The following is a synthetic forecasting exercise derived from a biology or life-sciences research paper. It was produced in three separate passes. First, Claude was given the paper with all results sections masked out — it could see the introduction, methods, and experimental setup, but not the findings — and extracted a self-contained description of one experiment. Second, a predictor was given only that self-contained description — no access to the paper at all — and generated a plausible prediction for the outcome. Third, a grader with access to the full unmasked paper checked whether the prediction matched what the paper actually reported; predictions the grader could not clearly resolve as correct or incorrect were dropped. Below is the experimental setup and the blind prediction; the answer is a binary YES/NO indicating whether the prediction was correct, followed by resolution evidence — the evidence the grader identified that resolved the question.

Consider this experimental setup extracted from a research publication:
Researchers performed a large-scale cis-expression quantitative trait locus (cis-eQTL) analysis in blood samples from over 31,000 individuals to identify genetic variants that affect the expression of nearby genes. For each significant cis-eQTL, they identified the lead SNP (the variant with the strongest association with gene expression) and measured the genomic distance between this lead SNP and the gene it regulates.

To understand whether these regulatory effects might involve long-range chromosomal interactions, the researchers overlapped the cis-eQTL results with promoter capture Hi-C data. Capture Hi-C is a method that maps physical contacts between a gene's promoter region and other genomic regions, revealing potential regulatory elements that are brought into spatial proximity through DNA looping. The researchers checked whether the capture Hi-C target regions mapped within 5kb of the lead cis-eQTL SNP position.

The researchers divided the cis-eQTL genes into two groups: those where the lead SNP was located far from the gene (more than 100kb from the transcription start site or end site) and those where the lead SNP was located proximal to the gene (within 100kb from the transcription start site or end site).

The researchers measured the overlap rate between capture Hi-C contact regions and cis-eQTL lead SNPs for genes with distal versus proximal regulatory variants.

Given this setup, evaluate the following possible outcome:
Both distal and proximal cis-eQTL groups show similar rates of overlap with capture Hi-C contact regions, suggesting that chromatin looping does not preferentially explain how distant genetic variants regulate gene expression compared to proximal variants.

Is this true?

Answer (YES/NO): NO